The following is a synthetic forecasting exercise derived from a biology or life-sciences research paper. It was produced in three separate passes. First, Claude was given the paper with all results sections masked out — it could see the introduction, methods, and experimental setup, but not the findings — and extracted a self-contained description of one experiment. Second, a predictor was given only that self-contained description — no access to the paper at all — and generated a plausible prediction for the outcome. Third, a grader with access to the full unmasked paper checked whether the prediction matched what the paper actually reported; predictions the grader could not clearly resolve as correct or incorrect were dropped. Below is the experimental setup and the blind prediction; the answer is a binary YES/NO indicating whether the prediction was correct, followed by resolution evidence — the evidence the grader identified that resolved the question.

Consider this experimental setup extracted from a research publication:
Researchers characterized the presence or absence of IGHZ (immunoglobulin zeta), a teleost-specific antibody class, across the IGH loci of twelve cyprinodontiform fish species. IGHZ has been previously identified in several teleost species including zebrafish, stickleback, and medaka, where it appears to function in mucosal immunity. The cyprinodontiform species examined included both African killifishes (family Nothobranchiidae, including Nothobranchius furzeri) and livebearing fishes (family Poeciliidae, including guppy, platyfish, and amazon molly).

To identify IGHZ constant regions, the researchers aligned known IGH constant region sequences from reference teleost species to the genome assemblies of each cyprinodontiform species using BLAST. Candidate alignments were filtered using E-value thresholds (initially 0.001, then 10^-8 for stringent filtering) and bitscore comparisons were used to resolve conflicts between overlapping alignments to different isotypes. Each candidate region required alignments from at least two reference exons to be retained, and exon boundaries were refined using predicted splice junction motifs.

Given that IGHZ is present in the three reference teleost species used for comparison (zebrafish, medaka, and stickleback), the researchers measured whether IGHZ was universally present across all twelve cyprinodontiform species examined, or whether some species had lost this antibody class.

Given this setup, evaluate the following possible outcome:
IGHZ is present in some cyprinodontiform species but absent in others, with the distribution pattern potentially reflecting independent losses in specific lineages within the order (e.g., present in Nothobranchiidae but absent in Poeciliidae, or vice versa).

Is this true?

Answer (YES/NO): YES